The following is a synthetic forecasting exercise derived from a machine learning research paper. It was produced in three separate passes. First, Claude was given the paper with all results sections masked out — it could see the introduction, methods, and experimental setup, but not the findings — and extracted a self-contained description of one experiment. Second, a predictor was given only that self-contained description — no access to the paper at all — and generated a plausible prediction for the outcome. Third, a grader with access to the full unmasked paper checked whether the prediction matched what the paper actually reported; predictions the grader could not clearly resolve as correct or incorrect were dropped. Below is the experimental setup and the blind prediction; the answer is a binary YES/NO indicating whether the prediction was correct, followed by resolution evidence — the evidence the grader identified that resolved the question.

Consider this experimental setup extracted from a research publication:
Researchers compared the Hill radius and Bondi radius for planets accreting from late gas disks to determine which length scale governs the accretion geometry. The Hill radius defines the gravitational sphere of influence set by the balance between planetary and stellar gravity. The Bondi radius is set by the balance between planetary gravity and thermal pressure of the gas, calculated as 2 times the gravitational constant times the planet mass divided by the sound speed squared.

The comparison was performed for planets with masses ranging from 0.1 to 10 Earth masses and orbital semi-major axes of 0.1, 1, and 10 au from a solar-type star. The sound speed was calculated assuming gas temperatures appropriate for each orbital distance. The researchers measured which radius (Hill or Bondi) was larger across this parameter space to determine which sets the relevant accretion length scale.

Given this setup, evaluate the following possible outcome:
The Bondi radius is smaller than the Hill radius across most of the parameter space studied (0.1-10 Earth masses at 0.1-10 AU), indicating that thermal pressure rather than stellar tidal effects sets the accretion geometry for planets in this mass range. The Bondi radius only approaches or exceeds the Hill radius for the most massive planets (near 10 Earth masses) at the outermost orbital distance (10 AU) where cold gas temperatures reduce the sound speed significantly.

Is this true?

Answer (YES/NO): NO